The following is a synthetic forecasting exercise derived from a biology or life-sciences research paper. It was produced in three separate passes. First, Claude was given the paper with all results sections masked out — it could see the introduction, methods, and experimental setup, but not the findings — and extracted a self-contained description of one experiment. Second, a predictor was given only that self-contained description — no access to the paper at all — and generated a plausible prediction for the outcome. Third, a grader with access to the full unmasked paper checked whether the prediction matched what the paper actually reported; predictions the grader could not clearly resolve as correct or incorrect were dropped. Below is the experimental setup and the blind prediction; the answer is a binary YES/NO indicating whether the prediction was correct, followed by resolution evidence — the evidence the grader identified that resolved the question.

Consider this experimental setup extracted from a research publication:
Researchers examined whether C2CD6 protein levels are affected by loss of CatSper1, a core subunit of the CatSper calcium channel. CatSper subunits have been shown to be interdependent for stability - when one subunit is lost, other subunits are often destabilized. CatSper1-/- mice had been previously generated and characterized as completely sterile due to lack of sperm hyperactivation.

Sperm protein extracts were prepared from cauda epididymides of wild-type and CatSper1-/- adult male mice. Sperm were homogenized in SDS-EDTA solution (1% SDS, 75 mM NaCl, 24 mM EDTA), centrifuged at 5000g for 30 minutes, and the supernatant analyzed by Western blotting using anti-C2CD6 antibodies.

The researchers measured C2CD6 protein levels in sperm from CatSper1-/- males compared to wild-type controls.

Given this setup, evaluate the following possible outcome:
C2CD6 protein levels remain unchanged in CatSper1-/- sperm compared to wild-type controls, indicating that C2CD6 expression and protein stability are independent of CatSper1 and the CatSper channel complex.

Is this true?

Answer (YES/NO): NO